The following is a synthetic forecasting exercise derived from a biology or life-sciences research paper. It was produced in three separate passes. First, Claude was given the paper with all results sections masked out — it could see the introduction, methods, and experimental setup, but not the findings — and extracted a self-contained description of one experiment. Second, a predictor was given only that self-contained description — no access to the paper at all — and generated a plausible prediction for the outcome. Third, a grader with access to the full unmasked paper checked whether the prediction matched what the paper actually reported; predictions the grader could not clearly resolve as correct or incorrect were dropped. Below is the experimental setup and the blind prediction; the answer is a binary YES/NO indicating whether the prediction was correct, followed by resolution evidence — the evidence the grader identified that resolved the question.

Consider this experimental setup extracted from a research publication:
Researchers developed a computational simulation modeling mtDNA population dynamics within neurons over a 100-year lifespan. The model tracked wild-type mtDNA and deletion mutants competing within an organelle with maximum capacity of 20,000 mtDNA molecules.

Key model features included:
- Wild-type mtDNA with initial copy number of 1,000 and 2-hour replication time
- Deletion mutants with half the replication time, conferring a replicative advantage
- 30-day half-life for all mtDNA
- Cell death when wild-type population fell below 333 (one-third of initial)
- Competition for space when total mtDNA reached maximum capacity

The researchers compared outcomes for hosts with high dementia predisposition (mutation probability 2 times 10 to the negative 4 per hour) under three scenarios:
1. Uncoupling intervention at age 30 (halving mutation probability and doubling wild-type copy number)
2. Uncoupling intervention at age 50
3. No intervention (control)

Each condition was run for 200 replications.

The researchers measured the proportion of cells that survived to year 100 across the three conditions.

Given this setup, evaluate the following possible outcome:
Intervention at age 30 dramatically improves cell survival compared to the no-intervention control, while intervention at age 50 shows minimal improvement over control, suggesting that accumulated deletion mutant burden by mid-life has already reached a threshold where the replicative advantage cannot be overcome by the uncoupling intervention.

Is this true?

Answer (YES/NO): NO